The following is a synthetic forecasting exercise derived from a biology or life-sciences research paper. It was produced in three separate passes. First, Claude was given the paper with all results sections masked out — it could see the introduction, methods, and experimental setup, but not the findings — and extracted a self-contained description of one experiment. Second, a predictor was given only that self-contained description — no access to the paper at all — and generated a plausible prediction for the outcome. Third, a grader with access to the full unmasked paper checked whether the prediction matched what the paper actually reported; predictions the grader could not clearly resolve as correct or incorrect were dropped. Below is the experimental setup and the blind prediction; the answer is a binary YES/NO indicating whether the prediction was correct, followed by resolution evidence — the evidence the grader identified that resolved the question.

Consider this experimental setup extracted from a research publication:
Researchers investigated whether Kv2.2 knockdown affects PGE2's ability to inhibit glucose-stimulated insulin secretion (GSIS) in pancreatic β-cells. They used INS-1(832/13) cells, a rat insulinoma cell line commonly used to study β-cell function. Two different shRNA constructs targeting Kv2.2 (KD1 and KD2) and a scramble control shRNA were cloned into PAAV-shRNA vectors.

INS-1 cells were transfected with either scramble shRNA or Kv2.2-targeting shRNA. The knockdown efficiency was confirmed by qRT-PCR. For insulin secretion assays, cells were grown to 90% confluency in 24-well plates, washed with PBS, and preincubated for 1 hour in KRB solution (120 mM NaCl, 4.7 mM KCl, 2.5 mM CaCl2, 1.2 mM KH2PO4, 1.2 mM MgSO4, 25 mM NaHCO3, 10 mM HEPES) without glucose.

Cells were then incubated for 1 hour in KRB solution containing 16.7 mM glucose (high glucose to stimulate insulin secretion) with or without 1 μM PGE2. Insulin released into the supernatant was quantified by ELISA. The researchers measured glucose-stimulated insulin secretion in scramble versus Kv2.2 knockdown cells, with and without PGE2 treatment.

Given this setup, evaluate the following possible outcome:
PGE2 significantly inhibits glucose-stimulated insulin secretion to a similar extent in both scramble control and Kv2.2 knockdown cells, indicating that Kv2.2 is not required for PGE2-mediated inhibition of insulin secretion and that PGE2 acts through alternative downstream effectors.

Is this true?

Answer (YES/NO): NO